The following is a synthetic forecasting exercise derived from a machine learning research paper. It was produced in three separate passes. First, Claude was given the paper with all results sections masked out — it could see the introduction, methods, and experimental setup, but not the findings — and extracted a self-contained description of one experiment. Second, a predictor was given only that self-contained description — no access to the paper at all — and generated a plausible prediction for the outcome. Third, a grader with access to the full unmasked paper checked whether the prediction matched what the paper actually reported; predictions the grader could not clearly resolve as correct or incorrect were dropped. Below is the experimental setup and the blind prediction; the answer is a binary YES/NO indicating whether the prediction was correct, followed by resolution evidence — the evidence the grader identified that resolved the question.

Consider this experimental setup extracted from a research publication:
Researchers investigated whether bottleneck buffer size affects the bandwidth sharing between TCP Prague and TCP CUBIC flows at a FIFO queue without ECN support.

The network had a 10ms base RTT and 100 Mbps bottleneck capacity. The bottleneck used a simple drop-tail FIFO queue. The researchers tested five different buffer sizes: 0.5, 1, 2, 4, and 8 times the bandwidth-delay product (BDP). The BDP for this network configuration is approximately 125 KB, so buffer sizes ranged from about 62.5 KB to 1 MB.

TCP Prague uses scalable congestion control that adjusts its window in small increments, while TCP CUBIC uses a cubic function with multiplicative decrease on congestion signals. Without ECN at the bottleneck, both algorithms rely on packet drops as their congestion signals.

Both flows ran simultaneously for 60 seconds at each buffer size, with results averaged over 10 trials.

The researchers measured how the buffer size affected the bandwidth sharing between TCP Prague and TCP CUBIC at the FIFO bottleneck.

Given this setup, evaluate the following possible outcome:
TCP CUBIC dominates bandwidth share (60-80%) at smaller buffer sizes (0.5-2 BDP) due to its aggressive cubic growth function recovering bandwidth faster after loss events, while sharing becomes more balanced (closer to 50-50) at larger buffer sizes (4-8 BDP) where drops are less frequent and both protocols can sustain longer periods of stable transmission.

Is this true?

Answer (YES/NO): NO